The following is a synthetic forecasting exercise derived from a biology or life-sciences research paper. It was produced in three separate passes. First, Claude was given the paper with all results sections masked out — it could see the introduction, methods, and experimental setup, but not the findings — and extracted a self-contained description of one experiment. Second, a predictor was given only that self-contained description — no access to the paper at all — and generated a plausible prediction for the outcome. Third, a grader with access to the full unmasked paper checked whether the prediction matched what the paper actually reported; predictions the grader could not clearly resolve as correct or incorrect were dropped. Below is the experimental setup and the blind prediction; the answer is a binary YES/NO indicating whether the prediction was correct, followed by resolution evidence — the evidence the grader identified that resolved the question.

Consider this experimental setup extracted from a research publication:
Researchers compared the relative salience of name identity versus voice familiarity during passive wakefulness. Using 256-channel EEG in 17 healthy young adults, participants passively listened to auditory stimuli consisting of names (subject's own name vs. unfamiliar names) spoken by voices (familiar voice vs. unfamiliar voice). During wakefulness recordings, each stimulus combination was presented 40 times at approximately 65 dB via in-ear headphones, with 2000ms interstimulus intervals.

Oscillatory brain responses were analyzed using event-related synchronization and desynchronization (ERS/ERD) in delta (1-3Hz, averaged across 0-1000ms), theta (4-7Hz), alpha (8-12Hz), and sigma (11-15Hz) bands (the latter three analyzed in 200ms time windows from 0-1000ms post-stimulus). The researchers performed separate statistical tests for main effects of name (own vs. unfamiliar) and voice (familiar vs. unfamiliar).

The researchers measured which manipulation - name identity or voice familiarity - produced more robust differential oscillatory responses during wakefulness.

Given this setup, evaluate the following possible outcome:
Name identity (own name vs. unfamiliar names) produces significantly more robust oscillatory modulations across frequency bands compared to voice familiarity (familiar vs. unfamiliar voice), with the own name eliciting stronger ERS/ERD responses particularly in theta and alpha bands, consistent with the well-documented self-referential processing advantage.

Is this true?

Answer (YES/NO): NO